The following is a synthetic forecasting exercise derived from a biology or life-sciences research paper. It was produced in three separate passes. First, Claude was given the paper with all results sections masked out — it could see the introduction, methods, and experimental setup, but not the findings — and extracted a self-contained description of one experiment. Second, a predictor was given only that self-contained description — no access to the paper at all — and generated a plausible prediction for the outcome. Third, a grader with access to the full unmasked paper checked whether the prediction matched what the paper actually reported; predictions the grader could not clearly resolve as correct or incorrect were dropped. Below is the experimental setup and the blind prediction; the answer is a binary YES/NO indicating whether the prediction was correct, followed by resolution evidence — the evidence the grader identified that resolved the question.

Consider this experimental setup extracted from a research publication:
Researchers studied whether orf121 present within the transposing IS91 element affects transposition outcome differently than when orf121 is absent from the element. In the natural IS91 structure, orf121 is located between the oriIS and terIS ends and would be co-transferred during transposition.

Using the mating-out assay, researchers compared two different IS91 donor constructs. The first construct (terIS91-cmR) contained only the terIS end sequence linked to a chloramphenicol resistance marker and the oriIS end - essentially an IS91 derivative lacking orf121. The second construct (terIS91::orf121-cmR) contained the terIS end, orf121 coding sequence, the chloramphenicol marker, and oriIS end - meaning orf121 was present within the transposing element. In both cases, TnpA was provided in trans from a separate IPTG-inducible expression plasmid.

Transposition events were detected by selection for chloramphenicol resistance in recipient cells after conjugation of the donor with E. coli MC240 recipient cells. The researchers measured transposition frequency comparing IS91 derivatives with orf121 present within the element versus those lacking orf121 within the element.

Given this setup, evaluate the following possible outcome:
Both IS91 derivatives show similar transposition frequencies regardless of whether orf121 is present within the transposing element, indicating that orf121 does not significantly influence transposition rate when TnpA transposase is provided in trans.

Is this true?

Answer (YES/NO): NO